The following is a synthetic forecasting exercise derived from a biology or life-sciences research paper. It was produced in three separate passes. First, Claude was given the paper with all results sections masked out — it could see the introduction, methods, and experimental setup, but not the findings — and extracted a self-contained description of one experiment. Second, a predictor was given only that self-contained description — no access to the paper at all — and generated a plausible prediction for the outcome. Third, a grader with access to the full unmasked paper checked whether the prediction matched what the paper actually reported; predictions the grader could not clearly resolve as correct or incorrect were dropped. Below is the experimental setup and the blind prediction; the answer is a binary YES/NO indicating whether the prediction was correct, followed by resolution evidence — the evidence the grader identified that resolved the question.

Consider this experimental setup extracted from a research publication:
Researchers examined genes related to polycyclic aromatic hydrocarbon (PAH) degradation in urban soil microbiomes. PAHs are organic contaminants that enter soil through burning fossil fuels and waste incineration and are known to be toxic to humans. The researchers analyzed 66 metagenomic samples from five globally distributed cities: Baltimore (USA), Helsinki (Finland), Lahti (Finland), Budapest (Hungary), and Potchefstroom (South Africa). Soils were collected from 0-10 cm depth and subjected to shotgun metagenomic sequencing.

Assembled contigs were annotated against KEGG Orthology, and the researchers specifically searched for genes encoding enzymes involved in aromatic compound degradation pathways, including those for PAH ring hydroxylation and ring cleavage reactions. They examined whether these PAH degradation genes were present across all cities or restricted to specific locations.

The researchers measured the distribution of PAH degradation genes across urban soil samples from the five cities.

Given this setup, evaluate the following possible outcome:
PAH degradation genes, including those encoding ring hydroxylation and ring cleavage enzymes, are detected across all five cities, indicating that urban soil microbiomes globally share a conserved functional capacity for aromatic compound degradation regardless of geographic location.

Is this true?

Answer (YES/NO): NO